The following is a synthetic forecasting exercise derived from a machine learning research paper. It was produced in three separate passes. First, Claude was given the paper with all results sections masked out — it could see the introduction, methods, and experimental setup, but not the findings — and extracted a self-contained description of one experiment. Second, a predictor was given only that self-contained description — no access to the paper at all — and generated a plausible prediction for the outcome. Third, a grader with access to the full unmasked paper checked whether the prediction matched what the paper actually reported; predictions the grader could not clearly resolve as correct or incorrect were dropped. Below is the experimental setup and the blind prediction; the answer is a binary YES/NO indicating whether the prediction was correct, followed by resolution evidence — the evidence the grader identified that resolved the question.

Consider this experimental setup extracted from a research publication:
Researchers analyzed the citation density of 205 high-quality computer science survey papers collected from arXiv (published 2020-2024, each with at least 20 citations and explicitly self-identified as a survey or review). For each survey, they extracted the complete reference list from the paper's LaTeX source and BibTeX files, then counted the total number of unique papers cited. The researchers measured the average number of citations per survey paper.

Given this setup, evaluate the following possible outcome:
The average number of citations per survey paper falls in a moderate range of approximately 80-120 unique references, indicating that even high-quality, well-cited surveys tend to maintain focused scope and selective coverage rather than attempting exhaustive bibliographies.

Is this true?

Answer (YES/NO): NO